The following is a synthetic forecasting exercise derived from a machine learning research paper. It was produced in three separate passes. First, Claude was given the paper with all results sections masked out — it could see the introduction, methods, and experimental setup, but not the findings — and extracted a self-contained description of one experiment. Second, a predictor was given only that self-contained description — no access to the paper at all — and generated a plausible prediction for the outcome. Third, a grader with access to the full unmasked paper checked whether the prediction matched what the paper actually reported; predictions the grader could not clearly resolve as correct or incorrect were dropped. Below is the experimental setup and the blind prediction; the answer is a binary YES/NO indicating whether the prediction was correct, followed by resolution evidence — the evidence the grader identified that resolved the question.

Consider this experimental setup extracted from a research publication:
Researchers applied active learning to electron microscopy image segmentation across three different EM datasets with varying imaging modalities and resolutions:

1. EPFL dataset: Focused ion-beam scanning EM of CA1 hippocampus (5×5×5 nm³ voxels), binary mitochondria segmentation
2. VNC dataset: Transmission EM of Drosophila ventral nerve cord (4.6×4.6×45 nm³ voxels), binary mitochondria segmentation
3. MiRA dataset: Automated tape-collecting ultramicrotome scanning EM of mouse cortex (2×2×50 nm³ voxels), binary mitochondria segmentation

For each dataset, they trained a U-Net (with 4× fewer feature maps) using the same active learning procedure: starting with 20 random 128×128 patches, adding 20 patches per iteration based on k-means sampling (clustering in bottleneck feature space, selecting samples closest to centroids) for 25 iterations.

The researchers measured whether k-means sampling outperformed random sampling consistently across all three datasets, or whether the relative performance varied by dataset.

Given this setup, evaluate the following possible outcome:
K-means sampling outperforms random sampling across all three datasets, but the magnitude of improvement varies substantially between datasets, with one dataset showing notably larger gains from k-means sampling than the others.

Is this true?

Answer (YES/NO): NO